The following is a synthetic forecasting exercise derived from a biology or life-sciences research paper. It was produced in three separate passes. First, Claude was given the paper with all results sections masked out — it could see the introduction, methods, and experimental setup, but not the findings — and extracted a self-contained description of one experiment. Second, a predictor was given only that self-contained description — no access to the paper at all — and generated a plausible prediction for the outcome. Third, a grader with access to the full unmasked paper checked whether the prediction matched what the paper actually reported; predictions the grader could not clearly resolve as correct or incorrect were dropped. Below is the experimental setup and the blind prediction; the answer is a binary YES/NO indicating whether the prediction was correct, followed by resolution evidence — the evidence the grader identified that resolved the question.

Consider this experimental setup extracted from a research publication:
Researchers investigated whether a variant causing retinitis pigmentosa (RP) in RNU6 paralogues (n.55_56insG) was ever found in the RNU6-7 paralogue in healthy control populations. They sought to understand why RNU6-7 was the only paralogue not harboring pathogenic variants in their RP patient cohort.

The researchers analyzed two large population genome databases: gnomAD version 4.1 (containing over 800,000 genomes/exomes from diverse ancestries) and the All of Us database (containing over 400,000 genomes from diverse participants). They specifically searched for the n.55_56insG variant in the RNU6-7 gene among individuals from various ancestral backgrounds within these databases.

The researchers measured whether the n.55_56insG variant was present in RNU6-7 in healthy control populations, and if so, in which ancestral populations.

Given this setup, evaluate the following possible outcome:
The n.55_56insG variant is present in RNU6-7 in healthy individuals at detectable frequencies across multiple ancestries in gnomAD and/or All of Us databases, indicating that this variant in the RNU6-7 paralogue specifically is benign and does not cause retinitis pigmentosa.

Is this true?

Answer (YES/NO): NO